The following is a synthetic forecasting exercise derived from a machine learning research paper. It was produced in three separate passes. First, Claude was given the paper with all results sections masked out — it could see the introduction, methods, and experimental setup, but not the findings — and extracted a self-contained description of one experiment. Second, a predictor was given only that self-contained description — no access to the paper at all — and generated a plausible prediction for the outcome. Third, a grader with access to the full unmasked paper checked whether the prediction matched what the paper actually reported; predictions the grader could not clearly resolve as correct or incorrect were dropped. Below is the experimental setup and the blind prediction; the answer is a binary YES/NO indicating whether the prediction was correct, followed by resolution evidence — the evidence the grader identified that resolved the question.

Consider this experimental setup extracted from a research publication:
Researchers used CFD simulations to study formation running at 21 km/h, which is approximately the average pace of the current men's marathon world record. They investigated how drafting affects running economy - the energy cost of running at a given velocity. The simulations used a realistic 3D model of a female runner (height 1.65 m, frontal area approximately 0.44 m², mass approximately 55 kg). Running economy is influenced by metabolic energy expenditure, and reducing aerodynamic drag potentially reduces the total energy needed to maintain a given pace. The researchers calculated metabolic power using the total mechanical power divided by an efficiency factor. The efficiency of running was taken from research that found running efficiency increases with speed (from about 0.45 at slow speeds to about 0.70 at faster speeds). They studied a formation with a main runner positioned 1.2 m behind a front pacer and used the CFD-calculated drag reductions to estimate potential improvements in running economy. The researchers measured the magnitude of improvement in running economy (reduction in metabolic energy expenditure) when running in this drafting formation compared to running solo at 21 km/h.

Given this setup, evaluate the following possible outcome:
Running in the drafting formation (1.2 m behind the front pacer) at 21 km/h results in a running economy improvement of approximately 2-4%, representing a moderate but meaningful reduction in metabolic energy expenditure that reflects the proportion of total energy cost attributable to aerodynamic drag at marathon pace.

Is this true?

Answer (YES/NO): YES